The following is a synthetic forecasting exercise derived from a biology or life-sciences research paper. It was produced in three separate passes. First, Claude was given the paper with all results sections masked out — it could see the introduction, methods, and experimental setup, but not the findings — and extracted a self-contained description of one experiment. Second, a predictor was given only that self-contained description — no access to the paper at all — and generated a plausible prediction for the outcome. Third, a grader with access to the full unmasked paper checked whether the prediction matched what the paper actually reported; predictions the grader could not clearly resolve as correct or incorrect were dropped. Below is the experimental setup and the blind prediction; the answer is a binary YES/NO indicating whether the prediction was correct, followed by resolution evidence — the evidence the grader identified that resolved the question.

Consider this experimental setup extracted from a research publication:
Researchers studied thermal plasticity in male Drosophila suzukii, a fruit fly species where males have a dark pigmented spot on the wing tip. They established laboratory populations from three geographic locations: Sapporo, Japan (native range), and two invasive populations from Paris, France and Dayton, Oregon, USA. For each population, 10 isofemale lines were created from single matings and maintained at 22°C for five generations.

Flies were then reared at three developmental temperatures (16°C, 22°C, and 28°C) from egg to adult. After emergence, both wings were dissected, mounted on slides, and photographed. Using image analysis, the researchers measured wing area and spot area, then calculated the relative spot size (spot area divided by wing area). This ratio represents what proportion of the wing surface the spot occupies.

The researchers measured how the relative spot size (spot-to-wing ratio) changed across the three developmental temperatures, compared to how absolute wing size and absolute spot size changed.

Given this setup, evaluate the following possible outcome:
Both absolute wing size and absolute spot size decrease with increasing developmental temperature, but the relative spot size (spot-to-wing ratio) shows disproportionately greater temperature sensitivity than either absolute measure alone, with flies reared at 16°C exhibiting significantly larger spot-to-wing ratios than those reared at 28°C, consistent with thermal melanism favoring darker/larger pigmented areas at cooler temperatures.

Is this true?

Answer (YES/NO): NO